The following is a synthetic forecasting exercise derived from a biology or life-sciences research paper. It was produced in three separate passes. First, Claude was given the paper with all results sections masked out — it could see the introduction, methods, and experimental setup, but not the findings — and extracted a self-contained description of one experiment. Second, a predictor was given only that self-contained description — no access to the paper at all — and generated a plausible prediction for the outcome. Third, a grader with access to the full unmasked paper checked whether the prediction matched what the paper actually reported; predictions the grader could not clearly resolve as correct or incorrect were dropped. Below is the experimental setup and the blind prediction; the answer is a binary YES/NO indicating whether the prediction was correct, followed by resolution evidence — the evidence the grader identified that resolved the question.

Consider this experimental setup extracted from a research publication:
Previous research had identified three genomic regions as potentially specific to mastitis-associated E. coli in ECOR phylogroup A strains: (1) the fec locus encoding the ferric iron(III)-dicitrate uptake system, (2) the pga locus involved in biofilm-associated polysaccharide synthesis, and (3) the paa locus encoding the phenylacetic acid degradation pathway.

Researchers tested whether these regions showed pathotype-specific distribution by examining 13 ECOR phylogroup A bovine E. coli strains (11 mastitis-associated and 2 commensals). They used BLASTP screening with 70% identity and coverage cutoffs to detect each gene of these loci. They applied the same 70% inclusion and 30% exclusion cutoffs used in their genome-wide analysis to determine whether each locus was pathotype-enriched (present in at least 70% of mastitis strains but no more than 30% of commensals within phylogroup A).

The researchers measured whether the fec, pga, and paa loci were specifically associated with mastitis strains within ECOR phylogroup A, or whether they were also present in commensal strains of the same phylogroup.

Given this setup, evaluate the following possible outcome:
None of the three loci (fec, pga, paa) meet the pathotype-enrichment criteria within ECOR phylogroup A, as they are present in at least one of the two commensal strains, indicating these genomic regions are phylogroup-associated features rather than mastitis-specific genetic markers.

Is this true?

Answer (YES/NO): YES